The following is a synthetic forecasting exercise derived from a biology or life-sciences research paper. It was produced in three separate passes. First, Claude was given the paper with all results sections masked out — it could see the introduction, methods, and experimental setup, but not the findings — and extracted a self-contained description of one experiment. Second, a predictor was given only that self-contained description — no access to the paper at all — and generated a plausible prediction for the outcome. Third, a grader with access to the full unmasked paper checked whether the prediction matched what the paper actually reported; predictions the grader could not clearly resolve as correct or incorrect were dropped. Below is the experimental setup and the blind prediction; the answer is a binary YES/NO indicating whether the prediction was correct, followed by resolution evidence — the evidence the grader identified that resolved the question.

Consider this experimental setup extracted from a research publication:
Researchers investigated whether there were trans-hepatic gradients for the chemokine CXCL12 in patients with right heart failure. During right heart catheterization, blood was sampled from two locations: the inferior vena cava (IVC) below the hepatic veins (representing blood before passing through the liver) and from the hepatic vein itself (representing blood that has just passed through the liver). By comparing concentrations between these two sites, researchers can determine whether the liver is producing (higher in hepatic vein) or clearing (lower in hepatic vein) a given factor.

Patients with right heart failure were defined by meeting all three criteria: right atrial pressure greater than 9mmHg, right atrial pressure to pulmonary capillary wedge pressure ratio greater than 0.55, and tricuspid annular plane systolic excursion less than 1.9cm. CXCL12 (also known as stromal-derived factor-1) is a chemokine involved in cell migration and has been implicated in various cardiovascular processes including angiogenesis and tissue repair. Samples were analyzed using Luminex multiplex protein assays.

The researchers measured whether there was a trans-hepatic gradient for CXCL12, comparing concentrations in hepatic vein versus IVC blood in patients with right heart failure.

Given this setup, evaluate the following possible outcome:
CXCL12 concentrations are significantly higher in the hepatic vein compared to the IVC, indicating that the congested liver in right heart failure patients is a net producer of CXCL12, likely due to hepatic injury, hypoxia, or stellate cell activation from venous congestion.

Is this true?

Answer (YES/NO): NO